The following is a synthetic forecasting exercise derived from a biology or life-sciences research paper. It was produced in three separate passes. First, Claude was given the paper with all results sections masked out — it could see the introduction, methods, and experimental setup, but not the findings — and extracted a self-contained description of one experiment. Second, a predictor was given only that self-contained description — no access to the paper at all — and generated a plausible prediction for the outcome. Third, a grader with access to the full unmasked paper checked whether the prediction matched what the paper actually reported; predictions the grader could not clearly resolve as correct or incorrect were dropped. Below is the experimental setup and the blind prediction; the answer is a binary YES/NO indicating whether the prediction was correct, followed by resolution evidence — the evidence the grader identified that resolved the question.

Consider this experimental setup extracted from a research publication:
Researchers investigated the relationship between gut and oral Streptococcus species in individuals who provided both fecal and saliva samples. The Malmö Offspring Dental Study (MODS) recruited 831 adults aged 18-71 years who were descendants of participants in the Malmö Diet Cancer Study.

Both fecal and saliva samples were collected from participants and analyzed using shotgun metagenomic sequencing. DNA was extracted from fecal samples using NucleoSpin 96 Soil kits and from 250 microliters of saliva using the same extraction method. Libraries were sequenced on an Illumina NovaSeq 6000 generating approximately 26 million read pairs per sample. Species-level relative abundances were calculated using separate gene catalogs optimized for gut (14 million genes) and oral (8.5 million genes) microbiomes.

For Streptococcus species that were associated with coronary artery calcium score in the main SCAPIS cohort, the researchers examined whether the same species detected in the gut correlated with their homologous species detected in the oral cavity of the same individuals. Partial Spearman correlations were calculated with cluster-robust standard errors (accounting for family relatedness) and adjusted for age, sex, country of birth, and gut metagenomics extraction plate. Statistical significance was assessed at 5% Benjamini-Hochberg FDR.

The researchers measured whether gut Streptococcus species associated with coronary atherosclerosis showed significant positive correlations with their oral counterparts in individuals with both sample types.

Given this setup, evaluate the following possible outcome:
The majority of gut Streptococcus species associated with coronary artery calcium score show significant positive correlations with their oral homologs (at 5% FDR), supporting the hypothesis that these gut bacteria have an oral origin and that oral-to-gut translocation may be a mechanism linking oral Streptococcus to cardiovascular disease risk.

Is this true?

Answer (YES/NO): YES